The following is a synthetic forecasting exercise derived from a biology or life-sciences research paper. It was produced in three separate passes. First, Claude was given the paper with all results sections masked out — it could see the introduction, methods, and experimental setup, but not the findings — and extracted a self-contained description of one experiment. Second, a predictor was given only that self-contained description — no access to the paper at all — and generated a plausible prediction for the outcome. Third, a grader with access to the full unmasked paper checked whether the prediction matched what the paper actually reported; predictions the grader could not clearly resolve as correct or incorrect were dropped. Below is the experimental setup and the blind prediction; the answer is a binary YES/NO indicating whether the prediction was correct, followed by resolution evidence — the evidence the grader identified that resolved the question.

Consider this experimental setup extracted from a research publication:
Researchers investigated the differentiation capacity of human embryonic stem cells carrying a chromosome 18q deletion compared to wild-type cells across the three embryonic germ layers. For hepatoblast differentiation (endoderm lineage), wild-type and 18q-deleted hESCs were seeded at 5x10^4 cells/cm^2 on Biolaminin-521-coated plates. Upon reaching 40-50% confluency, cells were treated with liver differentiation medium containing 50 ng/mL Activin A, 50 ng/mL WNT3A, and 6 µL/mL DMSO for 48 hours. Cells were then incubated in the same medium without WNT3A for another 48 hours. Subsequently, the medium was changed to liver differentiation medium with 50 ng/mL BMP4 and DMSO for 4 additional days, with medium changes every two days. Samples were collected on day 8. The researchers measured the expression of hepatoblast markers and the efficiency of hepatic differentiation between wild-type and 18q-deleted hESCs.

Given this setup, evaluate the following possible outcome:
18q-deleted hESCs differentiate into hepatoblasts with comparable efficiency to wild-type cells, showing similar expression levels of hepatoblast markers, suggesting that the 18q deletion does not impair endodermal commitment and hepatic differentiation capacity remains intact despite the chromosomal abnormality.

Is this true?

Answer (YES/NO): NO